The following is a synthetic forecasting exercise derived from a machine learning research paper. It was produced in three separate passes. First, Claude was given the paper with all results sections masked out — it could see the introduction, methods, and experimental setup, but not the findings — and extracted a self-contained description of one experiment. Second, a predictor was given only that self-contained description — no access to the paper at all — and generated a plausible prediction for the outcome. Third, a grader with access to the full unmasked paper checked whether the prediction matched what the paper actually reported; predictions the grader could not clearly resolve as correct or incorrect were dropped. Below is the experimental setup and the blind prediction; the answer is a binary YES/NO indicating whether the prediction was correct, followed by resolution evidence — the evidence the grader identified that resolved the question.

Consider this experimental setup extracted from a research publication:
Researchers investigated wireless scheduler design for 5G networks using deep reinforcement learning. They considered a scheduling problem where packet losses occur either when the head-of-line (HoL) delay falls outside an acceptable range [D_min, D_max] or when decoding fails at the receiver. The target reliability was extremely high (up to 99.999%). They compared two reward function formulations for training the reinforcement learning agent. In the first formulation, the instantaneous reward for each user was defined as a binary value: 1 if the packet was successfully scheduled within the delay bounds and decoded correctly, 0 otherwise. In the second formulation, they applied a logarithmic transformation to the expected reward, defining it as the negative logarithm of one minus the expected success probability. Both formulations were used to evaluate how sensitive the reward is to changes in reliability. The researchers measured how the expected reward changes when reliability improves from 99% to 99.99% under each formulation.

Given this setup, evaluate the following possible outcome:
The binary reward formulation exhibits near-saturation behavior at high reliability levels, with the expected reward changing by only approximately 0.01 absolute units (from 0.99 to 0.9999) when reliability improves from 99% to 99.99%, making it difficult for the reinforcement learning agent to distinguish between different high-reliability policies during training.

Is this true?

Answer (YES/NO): YES